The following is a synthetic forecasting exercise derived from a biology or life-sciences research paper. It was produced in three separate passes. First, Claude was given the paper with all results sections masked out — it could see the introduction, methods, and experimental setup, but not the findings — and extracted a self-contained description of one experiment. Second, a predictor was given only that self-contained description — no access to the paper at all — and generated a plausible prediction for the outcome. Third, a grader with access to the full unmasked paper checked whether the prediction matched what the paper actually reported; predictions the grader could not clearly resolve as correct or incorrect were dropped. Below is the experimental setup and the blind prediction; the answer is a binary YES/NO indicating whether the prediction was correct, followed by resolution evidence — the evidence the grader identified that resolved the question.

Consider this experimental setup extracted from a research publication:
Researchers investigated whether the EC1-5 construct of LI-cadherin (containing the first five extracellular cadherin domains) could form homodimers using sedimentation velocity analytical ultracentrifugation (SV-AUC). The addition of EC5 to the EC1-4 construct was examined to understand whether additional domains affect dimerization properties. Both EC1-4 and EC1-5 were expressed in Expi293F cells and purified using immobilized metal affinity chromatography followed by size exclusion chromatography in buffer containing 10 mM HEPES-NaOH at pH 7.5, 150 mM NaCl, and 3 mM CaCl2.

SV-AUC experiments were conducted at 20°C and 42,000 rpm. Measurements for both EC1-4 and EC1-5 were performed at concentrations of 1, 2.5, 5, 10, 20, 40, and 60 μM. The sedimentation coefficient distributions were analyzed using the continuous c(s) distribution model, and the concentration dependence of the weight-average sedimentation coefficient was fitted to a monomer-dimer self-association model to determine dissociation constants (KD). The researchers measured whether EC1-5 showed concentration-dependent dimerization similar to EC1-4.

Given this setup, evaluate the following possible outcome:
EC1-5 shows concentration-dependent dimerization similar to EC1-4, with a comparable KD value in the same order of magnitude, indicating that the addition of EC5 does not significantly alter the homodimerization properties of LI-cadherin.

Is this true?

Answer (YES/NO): NO